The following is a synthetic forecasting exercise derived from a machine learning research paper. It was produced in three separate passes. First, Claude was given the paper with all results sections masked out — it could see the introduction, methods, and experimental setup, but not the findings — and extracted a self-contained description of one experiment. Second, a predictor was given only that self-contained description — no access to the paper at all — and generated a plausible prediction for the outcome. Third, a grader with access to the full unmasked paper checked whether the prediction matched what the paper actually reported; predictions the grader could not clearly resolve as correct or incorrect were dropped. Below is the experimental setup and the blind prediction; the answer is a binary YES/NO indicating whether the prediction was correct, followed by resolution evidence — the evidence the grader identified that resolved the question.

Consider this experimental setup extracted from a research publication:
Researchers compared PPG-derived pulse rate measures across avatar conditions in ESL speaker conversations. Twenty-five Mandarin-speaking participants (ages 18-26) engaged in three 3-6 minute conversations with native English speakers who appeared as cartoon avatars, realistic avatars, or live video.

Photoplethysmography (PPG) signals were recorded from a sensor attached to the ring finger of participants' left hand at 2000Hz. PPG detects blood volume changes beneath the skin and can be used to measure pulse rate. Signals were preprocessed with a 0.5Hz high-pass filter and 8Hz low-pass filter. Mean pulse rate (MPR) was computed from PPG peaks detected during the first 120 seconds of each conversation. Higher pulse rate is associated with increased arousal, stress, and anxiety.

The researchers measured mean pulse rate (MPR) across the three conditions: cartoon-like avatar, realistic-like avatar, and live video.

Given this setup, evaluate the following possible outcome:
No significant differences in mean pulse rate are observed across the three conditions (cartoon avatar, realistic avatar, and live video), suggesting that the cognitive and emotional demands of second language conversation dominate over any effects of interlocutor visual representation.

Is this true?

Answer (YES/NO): YES